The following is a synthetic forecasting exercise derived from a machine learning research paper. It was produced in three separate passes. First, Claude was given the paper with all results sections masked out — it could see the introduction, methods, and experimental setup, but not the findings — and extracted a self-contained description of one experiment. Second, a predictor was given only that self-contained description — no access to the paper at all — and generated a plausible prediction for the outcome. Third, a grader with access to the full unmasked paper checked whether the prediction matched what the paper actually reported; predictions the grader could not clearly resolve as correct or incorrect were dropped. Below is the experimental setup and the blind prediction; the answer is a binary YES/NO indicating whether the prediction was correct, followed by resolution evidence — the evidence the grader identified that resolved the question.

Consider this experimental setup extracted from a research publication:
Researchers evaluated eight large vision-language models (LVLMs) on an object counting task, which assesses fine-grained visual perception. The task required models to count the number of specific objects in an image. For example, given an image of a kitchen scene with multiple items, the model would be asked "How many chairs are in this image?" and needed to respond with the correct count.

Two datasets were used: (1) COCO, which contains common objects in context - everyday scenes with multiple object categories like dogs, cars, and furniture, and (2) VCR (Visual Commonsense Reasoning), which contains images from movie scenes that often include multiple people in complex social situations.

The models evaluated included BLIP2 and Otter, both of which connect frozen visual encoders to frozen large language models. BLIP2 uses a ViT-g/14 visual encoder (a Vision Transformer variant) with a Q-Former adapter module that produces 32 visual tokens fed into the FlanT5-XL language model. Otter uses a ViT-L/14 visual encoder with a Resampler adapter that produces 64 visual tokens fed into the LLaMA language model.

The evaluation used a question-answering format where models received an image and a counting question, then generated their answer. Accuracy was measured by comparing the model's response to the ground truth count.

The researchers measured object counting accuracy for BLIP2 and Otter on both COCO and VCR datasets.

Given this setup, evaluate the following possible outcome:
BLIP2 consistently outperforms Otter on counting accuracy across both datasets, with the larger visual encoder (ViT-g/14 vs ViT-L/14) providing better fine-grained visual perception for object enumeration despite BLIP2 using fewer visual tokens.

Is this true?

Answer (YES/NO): NO